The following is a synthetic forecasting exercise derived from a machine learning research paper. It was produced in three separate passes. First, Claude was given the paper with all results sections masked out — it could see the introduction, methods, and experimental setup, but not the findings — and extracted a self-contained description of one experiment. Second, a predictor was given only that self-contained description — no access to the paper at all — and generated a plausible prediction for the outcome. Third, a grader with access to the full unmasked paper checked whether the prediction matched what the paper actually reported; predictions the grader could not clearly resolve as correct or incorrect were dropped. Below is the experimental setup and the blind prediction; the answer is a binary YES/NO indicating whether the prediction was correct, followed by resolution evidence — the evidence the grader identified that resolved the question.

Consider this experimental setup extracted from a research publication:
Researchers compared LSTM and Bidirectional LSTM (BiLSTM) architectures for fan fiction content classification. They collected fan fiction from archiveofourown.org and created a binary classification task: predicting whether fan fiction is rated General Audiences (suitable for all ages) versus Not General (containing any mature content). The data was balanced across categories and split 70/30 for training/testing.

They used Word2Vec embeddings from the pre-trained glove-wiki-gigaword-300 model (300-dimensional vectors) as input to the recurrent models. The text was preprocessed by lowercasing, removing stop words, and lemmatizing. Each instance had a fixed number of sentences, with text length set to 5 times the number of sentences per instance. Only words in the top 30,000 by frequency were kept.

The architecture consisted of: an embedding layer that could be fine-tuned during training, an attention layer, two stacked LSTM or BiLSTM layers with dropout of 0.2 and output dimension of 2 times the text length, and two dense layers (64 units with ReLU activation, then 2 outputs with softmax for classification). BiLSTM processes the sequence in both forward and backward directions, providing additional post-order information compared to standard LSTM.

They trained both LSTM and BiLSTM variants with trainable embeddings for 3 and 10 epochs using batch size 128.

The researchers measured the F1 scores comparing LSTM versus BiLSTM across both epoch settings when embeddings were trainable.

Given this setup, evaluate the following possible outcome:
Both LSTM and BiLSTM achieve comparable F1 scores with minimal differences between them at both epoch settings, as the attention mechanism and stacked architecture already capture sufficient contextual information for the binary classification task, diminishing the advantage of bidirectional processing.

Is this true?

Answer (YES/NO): YES